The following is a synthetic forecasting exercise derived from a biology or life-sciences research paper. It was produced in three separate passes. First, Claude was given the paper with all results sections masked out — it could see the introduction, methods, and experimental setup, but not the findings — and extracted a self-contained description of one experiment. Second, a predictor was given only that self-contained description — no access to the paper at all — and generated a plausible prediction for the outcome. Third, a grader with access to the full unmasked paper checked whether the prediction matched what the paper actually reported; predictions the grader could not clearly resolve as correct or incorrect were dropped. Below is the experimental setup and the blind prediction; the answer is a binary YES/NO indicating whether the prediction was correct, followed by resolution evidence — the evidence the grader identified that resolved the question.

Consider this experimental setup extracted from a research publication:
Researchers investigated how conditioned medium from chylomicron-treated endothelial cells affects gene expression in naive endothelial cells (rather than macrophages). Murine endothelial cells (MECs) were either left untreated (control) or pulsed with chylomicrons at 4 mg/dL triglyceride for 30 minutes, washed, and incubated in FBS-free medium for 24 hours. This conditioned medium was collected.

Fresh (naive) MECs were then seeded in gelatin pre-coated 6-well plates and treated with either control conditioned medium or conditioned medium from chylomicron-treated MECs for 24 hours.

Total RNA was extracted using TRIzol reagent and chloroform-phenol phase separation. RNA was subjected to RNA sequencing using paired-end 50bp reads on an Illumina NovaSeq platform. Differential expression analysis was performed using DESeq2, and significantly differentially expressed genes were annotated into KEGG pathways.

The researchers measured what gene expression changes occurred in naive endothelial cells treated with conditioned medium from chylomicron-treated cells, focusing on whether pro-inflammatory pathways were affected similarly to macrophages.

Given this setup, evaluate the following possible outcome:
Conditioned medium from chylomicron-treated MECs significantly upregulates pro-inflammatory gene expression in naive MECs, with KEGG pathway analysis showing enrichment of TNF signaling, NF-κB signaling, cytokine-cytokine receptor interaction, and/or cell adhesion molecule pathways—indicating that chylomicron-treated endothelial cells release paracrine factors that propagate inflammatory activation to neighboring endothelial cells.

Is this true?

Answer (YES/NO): YES